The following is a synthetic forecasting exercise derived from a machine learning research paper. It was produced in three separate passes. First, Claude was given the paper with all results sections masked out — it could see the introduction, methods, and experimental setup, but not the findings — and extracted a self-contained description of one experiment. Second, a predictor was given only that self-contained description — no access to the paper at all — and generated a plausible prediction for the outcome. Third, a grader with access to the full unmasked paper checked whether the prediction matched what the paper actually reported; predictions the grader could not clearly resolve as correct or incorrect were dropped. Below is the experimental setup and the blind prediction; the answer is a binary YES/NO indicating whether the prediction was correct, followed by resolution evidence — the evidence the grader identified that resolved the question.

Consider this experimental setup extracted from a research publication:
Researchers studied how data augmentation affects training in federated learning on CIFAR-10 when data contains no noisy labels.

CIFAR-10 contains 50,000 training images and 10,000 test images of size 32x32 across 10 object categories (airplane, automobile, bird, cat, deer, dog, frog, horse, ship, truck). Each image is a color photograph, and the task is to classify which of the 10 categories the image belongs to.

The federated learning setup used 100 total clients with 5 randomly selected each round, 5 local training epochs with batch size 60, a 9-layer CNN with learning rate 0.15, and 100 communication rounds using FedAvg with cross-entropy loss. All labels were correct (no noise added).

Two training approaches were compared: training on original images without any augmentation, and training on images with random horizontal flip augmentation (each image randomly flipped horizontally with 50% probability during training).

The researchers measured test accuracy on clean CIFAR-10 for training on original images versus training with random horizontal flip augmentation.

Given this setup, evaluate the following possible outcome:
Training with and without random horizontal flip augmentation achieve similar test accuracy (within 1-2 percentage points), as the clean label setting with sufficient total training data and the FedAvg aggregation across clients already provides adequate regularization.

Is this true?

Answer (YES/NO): YES